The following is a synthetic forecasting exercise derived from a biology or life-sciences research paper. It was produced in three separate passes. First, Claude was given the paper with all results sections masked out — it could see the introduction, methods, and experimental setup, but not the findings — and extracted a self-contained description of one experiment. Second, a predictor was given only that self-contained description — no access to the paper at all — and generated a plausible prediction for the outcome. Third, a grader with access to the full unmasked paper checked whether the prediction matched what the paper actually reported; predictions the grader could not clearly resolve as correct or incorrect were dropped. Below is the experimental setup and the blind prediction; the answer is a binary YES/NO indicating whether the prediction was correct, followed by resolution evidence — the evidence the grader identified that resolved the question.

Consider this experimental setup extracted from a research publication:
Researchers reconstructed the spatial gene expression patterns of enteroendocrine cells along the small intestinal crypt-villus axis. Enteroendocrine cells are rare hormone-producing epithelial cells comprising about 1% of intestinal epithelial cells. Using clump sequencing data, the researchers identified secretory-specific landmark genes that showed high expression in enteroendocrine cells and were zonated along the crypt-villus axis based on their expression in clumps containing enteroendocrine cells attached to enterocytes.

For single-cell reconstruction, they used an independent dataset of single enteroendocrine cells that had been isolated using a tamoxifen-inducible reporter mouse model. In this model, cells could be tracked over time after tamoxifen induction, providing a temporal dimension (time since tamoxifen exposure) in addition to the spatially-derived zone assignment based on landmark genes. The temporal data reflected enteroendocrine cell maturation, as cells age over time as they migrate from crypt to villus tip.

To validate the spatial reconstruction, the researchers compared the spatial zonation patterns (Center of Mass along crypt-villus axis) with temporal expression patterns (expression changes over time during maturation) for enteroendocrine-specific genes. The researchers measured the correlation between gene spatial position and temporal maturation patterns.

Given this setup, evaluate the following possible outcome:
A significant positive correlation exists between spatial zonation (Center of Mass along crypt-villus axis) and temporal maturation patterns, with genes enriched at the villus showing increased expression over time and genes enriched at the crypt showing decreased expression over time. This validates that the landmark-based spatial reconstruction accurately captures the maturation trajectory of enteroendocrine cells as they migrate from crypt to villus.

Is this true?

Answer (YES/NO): NO